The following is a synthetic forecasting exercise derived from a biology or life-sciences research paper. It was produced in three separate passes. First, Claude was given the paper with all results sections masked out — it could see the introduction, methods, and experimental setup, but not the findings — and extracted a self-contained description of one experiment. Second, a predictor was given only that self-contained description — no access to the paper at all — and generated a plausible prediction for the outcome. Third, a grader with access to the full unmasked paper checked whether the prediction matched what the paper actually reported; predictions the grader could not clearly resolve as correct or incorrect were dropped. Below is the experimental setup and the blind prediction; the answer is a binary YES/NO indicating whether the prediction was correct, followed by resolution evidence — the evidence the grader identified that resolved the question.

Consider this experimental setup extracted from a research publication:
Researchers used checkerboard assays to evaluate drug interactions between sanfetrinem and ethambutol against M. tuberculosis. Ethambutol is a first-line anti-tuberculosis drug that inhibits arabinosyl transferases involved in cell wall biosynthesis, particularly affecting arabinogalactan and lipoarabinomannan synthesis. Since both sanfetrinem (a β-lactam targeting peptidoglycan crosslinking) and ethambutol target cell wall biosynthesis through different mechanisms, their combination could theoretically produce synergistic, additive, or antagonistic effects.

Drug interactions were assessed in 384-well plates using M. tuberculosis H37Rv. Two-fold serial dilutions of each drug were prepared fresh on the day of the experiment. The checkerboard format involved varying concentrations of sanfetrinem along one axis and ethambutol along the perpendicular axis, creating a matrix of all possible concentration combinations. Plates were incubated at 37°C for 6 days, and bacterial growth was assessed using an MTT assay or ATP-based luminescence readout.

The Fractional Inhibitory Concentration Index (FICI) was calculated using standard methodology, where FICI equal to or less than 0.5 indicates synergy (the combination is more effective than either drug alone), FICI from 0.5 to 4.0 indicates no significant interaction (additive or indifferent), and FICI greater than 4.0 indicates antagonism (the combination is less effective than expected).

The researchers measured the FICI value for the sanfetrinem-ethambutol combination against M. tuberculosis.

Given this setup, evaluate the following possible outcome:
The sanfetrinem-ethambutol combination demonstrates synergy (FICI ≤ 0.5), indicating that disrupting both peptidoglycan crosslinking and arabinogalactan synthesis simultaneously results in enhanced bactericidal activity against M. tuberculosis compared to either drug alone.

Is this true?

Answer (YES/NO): YES